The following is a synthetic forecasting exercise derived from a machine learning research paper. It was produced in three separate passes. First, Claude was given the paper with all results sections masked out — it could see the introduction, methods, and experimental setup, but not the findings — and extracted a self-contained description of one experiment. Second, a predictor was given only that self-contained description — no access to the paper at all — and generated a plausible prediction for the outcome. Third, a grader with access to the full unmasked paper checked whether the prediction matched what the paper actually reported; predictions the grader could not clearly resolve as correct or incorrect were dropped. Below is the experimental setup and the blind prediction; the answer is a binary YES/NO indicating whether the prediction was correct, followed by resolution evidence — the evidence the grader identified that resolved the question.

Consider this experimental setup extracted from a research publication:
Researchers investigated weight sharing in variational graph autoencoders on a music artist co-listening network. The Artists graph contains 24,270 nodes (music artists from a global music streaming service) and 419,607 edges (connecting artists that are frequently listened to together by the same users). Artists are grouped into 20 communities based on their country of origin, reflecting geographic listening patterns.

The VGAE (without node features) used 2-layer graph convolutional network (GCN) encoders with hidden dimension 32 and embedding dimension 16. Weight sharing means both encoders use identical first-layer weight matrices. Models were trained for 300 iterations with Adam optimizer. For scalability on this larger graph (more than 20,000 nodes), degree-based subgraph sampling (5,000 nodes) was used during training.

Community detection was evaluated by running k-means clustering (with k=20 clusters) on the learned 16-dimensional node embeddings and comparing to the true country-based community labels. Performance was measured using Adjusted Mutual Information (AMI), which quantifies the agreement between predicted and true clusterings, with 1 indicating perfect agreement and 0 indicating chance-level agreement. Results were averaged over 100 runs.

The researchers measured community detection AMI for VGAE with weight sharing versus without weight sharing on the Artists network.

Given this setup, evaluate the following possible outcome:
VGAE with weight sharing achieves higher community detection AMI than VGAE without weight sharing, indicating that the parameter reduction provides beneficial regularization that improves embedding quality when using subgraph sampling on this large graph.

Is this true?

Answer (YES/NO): NO